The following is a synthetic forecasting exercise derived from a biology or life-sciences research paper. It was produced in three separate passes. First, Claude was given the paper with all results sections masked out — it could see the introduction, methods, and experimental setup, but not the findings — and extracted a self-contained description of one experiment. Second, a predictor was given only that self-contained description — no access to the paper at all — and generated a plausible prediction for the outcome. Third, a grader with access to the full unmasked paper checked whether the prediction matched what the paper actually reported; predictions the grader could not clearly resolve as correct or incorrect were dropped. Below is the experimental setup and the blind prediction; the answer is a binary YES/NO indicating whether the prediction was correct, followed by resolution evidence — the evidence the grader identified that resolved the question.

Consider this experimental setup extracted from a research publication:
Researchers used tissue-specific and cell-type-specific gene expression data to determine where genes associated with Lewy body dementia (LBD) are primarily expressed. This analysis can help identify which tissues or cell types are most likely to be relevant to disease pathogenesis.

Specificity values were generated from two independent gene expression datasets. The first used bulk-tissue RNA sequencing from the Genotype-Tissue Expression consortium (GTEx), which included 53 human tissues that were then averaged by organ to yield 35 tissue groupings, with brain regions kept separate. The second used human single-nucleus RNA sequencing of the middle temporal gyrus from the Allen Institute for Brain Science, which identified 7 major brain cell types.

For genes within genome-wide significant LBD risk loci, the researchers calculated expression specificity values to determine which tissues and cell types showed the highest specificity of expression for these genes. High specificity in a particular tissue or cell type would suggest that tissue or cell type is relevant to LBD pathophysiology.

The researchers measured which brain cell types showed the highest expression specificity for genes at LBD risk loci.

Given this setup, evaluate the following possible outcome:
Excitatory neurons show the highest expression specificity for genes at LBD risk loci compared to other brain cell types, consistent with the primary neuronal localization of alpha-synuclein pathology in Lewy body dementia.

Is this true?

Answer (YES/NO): NO